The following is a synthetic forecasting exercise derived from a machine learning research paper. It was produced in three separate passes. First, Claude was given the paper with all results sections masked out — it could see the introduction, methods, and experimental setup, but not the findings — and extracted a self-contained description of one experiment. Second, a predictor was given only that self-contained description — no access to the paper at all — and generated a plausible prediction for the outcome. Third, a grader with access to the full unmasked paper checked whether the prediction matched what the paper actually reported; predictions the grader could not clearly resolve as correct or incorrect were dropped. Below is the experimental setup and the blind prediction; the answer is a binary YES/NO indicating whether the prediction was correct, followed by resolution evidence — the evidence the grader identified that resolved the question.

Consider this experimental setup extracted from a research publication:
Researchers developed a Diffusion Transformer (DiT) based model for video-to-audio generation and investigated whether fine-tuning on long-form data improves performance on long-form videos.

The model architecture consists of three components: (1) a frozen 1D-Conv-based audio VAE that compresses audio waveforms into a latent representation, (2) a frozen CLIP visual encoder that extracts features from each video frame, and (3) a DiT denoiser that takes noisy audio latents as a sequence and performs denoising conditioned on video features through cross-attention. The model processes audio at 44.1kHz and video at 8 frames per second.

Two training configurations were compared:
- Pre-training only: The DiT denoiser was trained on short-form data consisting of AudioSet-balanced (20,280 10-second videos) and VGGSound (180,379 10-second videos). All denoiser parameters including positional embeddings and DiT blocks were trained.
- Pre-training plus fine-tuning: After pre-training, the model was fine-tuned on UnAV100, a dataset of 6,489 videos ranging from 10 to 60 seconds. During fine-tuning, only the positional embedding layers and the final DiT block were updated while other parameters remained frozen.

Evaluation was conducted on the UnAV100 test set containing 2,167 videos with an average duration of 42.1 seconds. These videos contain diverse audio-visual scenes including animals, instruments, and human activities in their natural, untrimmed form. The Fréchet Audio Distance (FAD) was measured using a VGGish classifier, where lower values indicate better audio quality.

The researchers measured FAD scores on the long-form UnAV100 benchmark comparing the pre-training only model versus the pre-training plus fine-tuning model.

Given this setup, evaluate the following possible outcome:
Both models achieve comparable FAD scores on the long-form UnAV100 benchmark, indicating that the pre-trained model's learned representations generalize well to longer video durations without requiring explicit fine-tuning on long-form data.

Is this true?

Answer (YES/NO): NO